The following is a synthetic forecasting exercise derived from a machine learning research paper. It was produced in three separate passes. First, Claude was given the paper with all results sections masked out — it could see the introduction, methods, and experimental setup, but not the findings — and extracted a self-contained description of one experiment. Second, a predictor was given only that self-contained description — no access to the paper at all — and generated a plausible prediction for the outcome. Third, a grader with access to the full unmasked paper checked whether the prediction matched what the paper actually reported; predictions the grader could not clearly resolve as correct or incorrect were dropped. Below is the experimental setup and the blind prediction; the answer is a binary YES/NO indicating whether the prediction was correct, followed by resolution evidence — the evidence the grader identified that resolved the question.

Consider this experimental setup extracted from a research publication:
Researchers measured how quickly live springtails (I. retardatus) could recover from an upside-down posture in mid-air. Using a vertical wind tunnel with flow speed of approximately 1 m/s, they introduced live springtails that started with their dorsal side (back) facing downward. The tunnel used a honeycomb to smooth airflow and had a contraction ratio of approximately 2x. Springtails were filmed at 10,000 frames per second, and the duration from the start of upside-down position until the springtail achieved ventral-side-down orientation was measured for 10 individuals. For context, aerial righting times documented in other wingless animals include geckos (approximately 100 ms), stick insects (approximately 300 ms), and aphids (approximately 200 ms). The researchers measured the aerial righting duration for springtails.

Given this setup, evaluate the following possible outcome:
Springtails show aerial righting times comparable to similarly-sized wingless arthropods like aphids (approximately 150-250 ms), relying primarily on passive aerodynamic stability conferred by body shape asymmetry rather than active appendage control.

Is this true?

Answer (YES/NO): NO